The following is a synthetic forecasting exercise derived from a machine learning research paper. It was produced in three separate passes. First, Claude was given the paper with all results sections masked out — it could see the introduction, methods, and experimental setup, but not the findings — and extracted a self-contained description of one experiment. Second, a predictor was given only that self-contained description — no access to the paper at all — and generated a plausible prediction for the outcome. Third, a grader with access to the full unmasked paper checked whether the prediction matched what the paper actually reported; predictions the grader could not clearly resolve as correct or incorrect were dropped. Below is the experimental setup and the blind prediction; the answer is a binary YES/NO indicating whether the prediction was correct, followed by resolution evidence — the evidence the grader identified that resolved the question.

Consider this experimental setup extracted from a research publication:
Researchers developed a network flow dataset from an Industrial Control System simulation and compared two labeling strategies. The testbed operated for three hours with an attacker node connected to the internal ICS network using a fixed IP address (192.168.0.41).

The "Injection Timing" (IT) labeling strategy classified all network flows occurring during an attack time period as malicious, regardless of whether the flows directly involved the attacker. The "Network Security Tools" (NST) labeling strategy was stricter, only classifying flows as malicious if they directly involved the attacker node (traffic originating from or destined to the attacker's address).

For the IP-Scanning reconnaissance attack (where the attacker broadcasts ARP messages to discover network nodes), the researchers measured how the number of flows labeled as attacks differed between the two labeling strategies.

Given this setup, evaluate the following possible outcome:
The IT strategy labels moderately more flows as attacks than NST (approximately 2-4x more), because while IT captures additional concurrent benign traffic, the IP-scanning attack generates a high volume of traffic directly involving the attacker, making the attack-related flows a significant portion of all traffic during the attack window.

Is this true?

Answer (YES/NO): YES